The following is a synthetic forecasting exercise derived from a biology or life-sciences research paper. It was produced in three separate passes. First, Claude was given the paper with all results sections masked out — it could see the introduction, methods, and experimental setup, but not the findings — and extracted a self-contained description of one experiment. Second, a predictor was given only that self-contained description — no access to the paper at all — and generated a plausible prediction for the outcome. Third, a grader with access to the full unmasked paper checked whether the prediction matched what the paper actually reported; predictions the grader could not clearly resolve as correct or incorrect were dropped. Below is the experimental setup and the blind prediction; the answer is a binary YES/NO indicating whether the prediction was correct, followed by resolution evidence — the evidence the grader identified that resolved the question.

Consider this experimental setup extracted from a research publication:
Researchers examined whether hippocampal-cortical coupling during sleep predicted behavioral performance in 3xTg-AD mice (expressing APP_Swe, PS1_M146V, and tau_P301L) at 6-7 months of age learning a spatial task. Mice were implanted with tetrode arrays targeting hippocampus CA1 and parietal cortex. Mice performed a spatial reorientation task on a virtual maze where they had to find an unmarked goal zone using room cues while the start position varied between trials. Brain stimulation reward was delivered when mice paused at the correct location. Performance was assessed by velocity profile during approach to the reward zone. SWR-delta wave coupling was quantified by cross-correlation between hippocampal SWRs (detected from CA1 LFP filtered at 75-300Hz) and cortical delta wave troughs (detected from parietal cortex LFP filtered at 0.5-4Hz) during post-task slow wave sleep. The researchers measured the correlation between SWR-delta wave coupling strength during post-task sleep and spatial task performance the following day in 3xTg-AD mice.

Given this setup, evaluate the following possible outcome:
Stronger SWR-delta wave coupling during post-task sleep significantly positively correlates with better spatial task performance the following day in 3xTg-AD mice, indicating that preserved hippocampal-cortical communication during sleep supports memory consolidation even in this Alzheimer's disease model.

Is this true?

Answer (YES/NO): NO